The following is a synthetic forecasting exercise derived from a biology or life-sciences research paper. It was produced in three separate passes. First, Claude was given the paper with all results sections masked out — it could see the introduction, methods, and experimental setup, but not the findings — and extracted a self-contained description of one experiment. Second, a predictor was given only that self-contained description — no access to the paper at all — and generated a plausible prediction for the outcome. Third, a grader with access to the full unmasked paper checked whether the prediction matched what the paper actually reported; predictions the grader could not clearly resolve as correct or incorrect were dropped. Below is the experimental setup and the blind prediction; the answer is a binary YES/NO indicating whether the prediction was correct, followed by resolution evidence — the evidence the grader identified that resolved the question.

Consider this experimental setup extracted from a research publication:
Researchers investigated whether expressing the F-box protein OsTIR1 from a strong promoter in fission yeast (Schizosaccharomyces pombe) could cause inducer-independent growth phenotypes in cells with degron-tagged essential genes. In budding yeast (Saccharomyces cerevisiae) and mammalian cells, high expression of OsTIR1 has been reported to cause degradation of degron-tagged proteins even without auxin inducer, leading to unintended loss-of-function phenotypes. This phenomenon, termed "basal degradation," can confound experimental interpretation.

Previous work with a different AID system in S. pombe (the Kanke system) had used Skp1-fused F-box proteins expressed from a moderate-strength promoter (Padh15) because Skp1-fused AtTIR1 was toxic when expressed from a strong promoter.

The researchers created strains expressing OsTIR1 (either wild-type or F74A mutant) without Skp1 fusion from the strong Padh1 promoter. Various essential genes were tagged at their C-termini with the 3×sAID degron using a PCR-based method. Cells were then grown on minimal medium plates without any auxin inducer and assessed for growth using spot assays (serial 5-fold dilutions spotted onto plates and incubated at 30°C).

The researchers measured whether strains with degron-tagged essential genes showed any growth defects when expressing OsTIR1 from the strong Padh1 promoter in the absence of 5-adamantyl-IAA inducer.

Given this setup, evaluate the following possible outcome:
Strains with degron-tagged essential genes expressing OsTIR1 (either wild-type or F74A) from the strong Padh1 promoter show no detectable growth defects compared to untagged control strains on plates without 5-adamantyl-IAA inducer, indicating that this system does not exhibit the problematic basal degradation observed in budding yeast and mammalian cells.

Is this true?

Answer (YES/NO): YES